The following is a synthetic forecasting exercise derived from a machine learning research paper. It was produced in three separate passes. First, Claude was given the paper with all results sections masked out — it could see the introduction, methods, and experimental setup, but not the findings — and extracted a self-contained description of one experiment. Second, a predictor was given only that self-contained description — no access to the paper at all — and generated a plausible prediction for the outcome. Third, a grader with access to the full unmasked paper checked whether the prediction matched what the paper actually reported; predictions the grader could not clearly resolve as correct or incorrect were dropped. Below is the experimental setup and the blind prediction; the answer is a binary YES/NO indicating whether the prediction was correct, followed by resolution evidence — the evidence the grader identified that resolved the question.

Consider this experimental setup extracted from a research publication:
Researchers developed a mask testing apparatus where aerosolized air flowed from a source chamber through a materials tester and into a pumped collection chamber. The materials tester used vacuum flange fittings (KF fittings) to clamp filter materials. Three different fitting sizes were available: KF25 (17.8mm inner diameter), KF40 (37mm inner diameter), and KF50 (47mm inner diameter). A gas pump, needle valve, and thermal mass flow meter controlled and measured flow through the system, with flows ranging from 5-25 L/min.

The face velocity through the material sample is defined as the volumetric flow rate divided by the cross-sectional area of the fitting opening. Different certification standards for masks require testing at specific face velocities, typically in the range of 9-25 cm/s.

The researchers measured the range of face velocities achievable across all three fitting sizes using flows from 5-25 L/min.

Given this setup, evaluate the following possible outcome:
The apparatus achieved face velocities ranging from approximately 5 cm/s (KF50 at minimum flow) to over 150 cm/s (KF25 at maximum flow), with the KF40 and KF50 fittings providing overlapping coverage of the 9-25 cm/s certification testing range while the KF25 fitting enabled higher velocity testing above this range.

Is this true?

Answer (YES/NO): NO